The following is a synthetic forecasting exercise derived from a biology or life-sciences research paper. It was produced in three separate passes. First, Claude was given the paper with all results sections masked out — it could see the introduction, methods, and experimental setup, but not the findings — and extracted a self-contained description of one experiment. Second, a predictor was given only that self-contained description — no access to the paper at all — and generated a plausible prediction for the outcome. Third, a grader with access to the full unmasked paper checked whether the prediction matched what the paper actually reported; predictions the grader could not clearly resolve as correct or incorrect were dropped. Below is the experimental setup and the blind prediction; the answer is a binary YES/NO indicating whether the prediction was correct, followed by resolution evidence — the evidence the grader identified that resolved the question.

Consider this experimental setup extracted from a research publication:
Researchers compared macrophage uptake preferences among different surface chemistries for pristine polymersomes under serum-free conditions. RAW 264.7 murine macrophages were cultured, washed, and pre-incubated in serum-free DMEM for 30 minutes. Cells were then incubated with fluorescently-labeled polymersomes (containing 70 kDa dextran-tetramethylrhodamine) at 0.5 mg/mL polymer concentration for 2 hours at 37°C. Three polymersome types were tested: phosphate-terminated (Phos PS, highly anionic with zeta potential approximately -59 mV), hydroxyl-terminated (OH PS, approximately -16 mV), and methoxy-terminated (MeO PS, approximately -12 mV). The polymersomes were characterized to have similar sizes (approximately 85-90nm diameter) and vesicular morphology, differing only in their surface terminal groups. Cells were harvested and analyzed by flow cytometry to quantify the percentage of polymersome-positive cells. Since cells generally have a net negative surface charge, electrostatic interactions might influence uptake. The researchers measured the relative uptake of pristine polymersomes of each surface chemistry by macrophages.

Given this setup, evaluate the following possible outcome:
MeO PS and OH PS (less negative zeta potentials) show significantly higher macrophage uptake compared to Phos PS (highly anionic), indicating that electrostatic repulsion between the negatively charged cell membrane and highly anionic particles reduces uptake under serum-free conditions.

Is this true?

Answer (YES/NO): YES